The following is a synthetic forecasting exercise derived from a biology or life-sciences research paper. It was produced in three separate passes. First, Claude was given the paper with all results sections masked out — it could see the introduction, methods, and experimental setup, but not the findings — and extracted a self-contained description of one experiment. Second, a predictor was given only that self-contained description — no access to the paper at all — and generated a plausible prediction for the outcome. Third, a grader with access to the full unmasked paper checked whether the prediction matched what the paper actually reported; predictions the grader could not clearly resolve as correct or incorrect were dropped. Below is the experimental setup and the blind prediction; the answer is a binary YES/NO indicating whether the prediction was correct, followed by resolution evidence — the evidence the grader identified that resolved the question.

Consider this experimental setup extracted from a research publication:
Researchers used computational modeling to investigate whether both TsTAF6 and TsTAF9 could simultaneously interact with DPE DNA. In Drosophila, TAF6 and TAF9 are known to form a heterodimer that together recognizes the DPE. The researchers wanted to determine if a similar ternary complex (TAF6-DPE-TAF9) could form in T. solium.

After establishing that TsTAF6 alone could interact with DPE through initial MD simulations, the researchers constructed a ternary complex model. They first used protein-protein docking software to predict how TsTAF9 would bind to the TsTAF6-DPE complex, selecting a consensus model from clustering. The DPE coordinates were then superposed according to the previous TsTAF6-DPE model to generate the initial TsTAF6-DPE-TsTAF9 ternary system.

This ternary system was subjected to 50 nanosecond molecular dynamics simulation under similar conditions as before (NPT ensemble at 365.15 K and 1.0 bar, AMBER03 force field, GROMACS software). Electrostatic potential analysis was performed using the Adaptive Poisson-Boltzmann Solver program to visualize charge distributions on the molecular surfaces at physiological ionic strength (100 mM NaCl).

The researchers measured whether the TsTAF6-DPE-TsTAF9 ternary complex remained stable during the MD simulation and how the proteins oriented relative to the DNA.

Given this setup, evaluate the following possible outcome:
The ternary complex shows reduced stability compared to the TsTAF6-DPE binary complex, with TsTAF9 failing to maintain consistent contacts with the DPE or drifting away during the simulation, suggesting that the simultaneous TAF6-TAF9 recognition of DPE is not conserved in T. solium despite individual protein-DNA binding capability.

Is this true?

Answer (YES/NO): NO